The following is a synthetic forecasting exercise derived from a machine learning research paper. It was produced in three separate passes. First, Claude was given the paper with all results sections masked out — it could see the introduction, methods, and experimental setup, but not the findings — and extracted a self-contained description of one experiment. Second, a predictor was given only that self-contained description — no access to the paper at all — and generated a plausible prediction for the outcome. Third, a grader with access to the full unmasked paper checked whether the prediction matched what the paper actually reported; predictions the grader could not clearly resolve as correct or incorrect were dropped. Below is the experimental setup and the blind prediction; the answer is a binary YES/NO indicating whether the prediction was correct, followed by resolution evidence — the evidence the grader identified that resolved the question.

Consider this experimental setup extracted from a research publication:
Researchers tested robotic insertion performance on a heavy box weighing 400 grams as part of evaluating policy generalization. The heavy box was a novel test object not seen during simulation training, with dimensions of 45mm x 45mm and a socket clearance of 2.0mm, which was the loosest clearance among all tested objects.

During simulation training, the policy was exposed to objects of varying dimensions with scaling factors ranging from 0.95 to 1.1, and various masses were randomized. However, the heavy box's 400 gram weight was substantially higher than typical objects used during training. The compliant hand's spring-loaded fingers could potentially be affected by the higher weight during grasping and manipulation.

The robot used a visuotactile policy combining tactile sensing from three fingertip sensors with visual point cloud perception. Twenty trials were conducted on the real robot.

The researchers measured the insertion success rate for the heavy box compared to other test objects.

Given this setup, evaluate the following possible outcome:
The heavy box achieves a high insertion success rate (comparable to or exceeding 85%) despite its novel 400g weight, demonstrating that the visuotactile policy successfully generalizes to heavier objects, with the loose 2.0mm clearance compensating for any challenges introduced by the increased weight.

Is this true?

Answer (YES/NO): YES